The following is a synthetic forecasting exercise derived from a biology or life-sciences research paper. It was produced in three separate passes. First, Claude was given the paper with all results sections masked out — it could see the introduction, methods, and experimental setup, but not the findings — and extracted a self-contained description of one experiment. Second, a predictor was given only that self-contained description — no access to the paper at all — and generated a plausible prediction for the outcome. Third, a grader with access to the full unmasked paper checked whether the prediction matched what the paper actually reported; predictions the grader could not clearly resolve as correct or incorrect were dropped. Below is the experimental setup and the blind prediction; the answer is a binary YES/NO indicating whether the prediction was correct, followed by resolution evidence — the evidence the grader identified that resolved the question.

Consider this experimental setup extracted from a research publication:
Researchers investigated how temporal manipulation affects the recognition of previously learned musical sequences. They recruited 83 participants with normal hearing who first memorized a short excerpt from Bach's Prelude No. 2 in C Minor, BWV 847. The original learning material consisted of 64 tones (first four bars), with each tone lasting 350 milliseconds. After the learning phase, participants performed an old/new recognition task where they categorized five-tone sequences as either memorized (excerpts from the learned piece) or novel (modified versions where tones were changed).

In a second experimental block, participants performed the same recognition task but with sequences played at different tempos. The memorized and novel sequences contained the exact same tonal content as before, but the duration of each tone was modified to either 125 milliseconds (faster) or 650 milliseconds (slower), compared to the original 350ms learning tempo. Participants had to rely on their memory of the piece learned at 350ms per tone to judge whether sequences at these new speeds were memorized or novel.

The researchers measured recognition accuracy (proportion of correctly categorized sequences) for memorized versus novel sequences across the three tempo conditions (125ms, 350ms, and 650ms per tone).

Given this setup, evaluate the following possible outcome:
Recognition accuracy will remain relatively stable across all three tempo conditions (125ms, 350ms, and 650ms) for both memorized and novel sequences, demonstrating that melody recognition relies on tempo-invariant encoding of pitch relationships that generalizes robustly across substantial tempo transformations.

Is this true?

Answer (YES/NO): YES